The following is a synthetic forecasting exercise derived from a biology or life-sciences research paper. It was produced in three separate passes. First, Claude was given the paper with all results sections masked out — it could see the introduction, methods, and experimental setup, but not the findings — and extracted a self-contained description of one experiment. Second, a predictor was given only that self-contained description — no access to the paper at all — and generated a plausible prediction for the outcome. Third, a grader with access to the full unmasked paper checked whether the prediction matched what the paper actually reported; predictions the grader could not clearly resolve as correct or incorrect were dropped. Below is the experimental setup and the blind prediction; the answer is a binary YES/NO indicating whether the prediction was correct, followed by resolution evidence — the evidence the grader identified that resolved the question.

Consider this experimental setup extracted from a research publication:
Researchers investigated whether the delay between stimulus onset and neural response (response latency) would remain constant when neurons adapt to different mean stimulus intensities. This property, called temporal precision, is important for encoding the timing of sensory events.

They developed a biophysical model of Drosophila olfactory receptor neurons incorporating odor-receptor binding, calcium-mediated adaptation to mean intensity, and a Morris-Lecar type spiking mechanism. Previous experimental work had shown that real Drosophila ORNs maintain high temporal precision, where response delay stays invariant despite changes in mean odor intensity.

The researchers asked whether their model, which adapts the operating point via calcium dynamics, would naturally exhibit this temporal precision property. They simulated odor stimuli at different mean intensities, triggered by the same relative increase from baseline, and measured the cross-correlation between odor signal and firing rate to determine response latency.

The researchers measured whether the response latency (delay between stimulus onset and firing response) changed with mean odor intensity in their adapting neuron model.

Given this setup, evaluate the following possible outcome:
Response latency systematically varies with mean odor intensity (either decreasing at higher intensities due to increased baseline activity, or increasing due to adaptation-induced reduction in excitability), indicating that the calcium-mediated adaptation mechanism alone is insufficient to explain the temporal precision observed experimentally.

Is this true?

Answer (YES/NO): NO